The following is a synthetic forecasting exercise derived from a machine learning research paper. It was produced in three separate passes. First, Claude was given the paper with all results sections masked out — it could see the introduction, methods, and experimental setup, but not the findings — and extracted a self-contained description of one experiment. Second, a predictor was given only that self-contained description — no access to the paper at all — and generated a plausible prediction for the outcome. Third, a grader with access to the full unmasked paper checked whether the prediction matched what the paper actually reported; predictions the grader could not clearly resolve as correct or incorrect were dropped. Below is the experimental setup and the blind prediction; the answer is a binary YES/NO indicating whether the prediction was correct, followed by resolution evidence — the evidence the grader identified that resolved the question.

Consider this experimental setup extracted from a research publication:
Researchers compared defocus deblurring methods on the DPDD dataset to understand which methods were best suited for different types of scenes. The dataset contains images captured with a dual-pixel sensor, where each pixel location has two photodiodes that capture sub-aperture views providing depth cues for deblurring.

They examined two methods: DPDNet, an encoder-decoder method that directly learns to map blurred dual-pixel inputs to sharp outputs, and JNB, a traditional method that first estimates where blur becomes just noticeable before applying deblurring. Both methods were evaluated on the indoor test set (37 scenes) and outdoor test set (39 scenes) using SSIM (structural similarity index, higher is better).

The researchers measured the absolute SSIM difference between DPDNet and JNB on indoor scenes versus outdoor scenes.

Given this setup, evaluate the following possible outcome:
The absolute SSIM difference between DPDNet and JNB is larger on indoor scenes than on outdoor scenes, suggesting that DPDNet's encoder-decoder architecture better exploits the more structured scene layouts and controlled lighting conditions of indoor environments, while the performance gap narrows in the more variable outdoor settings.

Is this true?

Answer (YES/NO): NO